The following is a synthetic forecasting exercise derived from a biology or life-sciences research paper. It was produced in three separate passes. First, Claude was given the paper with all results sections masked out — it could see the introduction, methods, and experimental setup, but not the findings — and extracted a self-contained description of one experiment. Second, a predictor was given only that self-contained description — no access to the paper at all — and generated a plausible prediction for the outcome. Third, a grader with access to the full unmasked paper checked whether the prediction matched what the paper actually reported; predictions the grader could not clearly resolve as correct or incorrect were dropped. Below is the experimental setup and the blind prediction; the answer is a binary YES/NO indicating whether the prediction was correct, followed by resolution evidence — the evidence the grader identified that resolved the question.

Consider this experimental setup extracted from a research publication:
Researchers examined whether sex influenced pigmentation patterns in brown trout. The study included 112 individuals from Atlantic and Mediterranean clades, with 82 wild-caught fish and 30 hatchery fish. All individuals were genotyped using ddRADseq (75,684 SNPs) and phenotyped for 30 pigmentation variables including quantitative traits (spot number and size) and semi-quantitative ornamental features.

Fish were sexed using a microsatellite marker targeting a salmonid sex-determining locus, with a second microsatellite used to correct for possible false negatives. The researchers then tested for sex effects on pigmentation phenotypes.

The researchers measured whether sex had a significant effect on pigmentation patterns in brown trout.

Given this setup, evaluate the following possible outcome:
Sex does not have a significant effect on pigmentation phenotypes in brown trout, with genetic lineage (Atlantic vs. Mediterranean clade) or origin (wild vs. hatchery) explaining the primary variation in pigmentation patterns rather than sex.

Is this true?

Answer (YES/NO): YES